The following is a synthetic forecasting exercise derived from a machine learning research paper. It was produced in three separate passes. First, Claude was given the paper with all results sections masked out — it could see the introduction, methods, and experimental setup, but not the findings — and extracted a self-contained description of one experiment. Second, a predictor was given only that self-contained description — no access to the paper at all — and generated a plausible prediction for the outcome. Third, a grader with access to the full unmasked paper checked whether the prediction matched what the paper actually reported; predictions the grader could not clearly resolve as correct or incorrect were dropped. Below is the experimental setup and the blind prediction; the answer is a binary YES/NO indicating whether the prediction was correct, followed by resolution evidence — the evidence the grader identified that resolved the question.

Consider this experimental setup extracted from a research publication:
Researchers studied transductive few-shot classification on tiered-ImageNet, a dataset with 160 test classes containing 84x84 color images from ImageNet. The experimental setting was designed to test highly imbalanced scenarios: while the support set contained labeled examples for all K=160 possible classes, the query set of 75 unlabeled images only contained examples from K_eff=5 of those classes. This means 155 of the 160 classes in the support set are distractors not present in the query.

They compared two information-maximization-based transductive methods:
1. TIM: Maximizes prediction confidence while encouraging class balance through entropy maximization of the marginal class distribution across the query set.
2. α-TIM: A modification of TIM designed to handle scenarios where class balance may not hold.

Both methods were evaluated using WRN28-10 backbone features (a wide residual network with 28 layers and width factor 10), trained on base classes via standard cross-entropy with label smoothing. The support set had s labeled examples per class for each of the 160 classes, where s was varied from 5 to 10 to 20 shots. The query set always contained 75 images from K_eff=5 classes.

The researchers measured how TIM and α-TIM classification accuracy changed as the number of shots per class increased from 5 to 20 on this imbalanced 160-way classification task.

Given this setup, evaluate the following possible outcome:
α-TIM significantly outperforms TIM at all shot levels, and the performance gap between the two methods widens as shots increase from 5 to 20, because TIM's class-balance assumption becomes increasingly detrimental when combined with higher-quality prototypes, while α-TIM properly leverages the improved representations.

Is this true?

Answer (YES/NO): YES